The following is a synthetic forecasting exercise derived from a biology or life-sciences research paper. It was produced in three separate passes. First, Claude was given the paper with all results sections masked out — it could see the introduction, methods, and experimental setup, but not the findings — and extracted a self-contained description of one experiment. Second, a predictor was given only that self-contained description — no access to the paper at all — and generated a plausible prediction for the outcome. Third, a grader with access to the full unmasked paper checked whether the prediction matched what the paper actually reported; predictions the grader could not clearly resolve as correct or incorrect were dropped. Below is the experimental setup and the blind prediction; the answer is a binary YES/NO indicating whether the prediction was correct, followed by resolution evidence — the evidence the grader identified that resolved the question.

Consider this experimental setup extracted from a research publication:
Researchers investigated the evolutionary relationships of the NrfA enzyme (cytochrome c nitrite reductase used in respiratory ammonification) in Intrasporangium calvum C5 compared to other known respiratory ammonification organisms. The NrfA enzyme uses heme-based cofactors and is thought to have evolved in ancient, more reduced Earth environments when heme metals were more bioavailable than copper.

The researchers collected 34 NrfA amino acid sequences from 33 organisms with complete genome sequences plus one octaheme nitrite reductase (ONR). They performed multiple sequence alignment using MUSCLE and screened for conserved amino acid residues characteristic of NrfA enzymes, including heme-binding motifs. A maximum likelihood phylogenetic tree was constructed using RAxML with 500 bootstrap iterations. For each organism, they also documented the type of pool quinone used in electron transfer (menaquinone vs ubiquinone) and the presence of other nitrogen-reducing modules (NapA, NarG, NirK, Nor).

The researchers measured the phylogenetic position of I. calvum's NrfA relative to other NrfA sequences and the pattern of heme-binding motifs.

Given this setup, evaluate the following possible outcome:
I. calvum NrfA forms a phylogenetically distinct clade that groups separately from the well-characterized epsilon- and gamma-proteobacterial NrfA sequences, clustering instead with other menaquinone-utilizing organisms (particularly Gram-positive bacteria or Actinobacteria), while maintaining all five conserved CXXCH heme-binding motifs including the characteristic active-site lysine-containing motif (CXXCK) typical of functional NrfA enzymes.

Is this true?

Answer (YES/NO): NO